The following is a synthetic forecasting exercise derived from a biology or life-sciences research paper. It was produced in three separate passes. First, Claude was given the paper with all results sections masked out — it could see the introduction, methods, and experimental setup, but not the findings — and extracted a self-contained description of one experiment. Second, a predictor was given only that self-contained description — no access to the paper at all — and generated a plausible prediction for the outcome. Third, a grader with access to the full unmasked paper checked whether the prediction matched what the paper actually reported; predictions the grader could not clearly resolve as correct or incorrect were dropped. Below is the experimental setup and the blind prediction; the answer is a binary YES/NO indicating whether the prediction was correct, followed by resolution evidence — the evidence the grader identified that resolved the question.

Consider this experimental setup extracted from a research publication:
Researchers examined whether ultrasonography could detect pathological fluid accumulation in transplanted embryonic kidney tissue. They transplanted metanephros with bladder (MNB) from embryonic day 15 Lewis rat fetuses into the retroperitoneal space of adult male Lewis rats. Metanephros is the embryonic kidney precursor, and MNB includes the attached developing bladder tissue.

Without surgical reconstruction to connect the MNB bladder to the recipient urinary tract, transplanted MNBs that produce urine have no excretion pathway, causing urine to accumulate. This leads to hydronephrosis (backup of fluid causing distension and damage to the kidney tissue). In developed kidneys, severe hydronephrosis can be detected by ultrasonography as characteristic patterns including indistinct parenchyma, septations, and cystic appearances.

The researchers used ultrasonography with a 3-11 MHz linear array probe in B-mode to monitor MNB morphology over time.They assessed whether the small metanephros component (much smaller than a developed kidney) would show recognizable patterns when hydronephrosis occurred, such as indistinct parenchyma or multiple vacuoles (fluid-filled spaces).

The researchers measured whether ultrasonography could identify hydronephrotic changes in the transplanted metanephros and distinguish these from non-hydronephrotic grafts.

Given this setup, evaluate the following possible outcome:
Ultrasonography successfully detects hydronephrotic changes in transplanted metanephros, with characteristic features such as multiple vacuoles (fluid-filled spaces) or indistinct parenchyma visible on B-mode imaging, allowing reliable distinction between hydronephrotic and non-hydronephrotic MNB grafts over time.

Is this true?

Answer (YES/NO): YES